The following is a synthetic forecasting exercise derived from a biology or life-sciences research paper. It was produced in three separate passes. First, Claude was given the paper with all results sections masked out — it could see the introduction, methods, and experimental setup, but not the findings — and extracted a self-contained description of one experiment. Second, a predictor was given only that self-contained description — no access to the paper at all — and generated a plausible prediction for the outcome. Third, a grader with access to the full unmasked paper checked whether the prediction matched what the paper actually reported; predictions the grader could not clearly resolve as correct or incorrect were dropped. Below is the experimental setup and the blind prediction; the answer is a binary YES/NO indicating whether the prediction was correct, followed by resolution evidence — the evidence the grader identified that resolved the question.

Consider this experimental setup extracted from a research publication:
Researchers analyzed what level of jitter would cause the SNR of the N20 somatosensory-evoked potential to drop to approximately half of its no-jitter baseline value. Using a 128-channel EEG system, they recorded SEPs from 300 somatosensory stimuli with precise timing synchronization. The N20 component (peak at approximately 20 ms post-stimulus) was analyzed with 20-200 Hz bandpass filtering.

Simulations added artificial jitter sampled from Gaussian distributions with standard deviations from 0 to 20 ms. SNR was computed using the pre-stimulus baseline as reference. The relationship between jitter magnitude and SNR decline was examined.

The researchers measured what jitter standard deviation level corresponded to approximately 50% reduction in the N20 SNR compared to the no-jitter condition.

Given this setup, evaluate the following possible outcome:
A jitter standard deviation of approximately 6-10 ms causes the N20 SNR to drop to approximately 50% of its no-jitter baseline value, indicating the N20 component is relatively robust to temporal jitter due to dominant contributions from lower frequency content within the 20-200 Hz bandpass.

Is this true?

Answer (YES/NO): NO